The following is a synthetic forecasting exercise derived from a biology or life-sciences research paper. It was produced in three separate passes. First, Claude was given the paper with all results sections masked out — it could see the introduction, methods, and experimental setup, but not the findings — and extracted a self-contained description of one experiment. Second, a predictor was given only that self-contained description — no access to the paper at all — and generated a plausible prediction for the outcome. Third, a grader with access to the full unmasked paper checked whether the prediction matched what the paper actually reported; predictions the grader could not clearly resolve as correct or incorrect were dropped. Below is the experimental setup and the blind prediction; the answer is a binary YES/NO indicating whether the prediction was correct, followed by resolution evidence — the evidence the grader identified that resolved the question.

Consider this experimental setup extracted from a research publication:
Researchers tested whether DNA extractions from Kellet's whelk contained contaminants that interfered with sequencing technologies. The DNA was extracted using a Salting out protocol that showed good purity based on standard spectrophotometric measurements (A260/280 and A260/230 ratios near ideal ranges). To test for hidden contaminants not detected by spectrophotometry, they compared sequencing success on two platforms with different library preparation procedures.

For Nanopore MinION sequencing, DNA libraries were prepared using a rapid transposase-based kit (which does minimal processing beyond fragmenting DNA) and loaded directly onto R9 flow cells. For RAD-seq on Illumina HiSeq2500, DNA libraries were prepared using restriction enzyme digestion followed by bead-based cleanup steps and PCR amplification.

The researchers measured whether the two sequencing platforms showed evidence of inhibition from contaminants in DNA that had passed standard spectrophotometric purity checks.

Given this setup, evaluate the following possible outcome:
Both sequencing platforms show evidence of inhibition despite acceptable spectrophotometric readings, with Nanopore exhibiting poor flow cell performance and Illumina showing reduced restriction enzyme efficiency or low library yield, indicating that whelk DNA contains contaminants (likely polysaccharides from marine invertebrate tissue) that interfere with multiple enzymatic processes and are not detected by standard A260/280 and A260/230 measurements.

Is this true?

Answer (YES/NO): NO